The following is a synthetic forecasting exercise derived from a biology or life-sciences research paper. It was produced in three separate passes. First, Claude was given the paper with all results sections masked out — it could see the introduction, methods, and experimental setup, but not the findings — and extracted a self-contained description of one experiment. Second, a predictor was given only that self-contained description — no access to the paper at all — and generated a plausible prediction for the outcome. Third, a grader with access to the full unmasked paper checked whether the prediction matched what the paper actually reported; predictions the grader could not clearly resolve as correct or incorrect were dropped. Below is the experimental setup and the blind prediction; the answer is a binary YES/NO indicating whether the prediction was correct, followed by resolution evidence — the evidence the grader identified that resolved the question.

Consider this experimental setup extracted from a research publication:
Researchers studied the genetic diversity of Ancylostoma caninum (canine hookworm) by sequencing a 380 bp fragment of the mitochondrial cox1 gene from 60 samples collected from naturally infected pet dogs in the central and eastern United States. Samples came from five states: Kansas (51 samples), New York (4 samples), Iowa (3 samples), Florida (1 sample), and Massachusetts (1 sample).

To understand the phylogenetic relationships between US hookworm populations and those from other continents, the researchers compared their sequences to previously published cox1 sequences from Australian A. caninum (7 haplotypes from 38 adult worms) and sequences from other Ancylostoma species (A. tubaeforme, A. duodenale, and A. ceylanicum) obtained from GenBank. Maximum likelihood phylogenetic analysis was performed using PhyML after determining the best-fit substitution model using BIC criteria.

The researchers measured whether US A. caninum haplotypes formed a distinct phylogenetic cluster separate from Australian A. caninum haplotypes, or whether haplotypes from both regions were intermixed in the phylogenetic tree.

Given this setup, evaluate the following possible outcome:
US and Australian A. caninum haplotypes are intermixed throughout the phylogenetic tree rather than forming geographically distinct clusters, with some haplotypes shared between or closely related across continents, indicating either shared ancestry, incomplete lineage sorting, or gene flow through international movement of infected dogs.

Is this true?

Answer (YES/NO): NO